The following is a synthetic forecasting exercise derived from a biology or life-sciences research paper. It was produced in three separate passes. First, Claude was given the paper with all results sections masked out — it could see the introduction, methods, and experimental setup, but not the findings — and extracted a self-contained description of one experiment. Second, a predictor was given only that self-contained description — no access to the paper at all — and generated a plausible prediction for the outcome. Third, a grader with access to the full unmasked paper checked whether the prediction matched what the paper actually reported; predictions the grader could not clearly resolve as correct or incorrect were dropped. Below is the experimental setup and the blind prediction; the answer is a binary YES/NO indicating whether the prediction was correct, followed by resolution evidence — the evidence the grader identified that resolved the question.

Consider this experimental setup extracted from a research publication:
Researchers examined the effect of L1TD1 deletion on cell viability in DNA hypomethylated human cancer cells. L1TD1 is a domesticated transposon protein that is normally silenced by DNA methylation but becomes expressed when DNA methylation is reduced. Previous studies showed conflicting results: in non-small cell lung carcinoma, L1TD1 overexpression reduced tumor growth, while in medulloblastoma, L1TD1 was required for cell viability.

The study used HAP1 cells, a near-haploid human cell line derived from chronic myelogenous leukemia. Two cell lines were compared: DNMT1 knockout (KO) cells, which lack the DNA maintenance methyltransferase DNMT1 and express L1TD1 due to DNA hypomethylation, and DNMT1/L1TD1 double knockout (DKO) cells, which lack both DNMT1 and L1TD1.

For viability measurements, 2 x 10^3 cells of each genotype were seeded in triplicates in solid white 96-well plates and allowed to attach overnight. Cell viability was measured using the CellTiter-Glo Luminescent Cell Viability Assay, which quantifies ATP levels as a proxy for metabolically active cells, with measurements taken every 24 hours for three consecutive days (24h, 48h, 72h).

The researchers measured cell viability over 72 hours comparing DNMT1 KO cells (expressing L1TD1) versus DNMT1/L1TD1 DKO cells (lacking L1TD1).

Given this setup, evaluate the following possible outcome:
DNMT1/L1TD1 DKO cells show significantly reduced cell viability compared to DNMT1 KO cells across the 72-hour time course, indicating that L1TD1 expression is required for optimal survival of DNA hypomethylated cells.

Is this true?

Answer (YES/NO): YES